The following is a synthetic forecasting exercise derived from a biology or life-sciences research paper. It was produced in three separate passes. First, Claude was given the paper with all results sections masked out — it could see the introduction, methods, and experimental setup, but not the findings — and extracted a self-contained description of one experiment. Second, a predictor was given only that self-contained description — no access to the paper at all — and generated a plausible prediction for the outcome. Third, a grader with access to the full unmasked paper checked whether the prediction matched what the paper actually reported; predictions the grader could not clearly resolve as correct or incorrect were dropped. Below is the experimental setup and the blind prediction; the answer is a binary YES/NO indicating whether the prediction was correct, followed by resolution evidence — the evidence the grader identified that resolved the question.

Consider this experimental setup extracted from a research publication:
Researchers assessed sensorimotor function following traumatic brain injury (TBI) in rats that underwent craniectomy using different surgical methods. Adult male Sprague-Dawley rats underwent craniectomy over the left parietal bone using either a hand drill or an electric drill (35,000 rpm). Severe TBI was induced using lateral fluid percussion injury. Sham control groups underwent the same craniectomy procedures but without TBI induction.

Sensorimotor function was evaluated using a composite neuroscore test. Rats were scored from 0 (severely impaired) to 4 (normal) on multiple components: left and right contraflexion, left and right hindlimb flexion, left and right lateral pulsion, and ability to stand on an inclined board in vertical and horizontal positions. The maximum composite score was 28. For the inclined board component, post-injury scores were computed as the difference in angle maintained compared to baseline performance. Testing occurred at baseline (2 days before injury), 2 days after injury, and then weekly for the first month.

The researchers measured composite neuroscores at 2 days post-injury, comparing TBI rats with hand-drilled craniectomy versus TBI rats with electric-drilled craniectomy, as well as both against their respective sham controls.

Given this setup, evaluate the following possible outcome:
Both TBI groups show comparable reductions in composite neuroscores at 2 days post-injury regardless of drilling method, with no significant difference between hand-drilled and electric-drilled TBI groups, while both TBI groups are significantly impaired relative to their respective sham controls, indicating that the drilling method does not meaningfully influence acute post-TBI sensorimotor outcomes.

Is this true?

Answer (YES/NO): NO